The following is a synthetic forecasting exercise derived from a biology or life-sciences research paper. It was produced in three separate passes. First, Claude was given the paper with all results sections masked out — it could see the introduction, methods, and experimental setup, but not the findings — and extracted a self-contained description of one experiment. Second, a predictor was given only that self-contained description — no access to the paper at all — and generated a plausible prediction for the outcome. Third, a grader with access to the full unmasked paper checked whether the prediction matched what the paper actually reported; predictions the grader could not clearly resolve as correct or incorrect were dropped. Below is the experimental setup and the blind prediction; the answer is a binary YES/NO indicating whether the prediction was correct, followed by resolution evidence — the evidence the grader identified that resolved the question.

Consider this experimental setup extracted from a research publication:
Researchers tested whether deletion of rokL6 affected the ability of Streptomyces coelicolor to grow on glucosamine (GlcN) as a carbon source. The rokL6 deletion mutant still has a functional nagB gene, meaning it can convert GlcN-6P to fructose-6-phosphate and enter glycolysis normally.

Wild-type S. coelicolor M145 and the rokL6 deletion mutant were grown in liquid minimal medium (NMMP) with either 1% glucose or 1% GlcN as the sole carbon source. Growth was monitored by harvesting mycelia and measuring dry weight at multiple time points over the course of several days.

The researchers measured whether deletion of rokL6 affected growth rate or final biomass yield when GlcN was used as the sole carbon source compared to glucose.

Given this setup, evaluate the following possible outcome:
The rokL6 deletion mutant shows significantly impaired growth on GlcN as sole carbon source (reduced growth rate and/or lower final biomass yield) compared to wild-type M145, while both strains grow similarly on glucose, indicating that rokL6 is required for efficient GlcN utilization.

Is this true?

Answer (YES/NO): NO